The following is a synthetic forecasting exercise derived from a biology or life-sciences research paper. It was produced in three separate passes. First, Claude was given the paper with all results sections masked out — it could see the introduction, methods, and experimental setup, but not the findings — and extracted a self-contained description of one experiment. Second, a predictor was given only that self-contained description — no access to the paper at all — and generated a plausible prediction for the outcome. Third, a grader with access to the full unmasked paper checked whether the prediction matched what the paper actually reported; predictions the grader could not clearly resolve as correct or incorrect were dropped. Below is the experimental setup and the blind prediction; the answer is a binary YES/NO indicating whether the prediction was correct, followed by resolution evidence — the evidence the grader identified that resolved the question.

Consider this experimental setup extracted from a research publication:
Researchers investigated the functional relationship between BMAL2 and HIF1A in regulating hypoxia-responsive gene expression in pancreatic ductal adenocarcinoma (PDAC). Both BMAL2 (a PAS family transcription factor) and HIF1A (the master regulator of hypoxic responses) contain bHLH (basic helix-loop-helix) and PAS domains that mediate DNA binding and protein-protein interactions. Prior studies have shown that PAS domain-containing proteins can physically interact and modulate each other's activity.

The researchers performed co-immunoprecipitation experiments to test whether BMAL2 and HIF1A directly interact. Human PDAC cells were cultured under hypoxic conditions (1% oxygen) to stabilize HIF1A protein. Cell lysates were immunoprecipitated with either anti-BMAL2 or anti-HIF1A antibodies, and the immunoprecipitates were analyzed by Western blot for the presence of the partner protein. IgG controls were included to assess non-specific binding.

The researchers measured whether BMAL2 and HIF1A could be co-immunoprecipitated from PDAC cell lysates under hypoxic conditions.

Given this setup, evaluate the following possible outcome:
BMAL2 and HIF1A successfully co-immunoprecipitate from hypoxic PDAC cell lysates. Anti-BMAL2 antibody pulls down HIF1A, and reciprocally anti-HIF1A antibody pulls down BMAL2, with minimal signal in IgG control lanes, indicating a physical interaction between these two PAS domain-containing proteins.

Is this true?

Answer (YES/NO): NO